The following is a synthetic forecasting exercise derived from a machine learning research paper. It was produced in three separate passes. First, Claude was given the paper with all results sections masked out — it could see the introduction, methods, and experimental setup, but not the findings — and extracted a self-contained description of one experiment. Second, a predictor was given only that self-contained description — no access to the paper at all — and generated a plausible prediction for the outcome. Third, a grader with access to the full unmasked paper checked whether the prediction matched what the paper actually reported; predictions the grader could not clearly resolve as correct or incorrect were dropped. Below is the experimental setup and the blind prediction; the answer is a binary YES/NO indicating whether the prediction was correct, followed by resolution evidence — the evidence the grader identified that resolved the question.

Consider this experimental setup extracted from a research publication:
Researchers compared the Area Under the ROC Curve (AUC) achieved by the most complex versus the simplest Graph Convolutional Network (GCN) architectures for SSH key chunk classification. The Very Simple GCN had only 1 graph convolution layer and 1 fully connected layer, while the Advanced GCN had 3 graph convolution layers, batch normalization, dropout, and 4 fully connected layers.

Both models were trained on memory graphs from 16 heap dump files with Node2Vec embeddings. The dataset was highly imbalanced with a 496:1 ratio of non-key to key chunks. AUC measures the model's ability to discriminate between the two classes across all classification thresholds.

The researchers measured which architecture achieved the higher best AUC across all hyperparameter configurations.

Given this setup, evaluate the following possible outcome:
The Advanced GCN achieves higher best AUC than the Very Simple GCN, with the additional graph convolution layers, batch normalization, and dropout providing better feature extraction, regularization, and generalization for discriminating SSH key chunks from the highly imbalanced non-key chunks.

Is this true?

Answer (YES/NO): NO